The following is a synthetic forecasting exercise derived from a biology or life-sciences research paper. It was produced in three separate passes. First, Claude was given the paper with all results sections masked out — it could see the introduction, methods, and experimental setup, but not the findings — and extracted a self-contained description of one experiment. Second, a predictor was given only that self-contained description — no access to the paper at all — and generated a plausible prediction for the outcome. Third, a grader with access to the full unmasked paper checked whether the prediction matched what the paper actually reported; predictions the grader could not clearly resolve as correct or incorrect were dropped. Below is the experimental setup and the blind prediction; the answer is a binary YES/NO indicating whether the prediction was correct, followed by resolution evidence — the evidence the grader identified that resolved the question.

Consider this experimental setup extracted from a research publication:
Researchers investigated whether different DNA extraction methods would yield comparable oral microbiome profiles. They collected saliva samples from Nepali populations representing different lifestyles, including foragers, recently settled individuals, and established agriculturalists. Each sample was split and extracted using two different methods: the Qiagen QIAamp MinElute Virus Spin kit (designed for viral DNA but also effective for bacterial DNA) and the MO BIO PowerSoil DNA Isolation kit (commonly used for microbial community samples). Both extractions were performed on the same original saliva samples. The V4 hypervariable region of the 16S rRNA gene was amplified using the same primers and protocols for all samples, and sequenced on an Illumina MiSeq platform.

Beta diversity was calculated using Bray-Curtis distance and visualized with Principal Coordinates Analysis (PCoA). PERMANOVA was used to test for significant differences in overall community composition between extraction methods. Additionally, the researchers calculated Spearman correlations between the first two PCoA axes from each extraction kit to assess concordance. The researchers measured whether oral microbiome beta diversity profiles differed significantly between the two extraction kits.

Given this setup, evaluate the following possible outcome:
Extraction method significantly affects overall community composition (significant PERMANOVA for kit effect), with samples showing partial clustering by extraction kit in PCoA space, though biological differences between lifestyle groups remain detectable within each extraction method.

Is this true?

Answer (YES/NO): NO